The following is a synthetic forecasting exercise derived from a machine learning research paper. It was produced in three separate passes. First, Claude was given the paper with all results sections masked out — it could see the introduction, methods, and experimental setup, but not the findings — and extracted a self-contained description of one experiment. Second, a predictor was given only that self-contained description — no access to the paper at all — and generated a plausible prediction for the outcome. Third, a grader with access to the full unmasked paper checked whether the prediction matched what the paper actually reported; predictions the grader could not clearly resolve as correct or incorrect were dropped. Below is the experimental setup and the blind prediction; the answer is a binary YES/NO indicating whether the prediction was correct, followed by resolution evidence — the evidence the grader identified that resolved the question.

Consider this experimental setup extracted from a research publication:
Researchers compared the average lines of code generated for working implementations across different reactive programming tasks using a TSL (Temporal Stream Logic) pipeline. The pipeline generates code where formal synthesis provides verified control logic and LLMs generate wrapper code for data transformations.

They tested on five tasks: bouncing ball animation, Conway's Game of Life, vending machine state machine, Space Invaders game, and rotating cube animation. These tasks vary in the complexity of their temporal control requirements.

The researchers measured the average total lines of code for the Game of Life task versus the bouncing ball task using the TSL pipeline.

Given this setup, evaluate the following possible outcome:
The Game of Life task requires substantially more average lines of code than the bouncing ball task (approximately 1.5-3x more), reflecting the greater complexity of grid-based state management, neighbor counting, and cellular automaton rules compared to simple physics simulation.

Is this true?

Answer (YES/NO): NO